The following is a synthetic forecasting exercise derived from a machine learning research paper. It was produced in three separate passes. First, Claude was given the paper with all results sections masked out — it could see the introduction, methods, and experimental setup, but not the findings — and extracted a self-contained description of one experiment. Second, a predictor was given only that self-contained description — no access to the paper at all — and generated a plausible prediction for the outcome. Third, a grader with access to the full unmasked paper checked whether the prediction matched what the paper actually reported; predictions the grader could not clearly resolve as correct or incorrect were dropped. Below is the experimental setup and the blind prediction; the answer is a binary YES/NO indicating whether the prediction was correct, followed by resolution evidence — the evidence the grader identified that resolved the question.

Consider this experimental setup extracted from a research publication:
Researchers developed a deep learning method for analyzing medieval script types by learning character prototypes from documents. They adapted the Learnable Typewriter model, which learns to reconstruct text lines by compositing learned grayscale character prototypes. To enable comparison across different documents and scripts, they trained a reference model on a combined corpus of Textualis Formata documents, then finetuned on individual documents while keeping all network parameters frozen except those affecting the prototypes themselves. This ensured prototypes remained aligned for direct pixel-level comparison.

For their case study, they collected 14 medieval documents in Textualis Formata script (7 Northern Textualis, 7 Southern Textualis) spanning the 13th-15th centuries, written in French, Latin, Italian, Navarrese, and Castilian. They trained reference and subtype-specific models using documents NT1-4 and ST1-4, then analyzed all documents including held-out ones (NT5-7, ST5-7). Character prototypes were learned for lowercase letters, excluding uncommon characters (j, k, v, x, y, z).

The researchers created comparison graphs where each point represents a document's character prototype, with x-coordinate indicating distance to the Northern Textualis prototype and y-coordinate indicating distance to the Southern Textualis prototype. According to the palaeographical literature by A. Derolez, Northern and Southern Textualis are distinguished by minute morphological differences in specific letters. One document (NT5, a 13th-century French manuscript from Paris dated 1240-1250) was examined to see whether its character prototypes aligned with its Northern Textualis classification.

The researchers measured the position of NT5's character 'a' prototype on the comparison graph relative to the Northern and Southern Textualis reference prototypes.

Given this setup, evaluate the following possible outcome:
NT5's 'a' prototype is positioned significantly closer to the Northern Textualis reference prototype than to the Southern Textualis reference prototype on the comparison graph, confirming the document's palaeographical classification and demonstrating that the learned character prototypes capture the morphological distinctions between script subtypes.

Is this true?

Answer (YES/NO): NO